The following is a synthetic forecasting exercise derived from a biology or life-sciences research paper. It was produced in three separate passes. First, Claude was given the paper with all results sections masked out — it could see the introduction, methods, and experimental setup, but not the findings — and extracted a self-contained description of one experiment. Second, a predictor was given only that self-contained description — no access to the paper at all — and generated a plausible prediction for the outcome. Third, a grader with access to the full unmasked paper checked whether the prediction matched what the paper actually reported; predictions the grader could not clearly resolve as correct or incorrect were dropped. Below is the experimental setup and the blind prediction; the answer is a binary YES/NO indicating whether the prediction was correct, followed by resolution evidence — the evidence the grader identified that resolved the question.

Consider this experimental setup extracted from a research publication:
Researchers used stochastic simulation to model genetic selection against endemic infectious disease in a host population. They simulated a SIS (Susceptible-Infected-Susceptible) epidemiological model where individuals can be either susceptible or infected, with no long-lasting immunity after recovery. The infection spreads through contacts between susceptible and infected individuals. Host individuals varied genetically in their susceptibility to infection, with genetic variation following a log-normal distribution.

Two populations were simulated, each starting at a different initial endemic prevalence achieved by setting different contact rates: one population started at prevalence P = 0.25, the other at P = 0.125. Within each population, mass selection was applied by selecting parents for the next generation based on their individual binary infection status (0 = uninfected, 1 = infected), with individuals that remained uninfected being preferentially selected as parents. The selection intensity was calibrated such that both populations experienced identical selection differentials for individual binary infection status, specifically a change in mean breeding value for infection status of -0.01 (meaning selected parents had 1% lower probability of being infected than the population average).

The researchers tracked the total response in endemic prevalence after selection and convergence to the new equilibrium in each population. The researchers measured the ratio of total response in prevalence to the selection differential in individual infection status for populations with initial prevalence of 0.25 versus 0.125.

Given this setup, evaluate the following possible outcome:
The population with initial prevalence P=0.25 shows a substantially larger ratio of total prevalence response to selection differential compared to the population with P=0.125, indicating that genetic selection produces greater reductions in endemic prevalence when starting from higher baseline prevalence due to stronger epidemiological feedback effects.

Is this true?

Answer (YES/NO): NO